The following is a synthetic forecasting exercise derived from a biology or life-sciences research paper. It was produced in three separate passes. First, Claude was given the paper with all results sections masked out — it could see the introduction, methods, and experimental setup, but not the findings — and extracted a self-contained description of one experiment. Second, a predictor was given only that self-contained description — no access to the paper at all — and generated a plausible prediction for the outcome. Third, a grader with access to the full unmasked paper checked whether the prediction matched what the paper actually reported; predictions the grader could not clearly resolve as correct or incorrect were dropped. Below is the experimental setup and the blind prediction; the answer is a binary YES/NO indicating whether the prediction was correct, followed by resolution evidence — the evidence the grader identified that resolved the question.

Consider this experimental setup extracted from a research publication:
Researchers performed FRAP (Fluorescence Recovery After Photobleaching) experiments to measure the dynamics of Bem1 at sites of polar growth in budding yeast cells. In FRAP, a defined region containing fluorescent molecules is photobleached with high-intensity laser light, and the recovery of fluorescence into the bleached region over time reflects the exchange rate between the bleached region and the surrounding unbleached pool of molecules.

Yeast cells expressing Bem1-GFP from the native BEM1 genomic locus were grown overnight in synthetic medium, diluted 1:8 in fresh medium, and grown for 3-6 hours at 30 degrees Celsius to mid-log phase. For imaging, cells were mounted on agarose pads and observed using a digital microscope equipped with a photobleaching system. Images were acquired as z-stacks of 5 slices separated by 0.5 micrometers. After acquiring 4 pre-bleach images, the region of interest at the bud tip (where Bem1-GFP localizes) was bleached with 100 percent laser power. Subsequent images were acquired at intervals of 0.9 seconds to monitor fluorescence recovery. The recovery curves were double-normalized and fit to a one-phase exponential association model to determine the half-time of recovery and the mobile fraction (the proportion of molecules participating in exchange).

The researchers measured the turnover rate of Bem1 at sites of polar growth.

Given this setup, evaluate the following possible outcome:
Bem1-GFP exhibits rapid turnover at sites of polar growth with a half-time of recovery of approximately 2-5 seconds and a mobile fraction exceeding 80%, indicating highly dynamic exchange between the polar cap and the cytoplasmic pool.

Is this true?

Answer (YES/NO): NO